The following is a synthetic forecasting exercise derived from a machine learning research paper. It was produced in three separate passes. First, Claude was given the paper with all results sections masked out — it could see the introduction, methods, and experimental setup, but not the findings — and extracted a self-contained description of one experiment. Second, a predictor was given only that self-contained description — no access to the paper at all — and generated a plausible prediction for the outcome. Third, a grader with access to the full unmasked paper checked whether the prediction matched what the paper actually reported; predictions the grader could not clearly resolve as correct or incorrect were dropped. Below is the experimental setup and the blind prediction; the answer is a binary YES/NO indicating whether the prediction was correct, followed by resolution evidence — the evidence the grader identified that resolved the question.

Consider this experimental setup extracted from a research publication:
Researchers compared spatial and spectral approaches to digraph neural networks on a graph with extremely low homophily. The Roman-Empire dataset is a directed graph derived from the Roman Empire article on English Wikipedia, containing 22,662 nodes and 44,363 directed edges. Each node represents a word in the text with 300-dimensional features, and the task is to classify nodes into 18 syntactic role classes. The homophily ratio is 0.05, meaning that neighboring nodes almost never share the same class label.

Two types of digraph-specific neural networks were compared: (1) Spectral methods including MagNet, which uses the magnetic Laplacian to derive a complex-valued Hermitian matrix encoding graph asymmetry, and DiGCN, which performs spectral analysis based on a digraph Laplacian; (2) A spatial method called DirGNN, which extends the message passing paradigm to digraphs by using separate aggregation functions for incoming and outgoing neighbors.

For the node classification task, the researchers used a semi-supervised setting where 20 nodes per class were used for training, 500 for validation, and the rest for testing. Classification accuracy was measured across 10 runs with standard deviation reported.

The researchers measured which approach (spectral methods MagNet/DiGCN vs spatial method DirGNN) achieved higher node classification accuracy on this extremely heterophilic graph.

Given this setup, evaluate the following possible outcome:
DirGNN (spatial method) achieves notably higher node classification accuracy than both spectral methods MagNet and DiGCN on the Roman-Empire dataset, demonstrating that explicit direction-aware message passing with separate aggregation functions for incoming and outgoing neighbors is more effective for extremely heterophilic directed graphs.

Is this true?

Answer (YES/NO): YES